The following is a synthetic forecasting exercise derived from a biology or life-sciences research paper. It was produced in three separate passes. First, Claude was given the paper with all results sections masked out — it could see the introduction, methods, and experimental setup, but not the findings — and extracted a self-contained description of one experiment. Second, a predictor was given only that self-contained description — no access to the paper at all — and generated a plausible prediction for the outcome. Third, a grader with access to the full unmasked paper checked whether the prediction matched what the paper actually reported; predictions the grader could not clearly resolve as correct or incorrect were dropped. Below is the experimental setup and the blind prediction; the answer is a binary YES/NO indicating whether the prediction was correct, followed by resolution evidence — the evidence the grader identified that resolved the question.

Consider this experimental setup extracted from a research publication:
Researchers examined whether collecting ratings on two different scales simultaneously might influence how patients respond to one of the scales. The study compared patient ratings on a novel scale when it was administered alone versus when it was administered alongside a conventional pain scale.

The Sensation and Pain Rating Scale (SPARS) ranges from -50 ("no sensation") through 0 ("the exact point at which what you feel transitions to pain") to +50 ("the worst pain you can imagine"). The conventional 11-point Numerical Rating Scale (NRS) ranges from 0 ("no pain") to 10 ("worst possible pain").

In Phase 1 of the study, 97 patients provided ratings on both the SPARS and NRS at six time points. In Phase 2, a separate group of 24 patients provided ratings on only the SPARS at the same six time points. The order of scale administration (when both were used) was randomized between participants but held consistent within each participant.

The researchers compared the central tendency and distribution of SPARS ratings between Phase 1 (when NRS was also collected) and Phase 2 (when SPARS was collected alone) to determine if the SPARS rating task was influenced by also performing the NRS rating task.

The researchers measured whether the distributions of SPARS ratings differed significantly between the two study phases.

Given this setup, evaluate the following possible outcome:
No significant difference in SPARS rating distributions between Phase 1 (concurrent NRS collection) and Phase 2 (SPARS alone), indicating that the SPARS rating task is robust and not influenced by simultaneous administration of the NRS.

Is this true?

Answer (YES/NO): YES